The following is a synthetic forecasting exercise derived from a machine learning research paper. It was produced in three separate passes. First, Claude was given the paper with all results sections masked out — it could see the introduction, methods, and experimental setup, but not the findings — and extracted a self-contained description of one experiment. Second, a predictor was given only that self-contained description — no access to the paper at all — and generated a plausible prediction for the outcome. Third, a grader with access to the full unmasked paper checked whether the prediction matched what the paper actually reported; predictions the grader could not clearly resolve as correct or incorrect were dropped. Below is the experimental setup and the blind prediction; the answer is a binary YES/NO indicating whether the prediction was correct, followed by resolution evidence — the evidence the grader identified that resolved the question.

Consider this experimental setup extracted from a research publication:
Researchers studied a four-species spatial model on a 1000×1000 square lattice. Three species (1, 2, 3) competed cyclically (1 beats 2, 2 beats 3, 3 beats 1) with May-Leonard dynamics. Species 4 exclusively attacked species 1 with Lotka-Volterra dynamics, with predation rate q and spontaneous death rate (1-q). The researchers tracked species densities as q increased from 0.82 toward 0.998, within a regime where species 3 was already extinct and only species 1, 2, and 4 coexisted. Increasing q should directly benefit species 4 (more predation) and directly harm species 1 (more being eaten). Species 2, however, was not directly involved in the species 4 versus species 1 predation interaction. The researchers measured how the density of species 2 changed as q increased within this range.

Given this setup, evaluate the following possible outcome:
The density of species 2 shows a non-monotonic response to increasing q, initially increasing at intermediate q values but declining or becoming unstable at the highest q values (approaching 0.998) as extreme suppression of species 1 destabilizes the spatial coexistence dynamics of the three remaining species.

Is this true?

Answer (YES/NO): NO